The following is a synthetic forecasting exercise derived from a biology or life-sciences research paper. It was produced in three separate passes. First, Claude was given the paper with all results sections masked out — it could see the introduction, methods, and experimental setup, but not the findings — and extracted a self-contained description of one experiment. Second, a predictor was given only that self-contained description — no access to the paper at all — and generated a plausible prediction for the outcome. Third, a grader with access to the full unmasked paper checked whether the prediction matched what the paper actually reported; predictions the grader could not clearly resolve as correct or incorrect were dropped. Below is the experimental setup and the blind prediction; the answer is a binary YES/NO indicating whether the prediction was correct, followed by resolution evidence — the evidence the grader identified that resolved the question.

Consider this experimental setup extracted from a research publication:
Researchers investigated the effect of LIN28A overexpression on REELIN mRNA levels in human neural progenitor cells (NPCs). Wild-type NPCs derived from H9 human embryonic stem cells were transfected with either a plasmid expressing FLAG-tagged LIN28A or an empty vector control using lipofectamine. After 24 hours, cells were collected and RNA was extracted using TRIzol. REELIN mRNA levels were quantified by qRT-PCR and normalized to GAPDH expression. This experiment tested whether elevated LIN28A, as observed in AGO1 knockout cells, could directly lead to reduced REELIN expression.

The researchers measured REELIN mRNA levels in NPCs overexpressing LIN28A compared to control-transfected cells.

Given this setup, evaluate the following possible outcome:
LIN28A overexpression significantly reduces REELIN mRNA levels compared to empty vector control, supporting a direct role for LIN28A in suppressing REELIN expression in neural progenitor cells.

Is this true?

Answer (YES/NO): YES